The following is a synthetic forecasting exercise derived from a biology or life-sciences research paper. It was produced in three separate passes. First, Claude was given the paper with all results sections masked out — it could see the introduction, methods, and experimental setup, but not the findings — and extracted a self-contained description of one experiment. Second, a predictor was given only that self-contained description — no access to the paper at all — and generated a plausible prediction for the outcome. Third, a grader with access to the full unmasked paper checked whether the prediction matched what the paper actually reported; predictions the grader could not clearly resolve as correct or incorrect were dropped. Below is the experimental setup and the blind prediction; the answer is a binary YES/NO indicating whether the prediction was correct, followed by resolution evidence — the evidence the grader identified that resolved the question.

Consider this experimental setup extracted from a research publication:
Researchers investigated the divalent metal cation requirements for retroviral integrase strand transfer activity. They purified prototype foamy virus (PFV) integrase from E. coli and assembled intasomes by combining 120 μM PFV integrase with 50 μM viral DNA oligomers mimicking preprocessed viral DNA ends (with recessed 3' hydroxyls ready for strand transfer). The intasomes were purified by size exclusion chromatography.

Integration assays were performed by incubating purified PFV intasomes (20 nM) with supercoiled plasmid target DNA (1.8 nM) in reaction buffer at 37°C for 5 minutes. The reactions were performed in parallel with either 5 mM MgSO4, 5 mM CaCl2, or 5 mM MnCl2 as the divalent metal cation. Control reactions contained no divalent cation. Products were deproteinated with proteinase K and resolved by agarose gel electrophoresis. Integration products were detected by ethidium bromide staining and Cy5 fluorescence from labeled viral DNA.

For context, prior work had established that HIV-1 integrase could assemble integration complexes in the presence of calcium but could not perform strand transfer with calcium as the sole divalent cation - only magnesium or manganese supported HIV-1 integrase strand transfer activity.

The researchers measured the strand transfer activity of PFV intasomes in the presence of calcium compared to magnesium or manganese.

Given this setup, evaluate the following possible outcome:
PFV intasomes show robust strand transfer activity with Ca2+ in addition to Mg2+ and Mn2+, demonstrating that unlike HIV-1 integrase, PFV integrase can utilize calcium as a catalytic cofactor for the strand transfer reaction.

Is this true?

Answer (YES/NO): NO